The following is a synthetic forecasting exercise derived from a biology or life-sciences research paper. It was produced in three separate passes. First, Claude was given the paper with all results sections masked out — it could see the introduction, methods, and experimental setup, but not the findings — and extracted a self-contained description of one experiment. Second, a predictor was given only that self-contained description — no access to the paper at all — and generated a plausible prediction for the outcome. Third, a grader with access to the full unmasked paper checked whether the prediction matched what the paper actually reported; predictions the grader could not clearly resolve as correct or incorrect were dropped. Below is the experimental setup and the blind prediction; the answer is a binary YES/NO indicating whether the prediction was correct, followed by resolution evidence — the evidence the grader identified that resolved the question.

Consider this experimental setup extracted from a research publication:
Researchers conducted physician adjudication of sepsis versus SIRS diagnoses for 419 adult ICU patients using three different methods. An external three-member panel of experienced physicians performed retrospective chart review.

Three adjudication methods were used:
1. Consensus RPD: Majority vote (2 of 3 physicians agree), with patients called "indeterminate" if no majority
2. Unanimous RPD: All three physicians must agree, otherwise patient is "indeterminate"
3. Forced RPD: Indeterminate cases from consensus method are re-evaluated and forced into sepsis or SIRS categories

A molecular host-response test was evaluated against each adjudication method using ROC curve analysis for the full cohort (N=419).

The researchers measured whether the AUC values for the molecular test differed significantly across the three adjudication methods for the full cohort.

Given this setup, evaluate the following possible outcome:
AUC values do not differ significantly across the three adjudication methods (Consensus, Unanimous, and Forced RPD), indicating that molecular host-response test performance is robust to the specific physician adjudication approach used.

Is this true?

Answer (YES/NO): YES